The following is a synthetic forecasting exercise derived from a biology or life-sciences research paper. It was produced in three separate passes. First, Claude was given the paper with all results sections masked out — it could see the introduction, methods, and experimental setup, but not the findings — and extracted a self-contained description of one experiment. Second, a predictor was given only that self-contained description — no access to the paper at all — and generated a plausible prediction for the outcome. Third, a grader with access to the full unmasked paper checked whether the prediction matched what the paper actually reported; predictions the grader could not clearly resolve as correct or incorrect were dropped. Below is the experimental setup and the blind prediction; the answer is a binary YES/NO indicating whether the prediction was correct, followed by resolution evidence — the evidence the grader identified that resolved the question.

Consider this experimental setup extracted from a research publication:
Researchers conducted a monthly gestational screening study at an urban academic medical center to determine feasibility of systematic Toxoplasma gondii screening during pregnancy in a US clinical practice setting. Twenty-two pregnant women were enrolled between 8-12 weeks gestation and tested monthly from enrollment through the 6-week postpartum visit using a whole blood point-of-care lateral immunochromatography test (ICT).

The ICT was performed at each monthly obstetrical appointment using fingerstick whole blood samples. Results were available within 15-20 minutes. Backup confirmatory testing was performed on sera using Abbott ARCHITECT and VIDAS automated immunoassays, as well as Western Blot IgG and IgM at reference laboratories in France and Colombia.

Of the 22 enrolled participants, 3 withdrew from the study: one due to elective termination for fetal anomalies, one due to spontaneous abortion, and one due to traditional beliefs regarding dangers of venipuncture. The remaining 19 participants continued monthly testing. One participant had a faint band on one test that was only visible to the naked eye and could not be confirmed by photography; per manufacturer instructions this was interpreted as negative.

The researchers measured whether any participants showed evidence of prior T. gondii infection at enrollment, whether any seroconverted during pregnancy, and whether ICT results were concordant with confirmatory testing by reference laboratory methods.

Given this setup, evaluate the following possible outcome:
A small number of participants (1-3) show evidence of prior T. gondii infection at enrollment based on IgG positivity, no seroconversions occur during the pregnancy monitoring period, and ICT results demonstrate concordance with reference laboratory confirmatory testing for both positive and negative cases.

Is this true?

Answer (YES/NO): NO